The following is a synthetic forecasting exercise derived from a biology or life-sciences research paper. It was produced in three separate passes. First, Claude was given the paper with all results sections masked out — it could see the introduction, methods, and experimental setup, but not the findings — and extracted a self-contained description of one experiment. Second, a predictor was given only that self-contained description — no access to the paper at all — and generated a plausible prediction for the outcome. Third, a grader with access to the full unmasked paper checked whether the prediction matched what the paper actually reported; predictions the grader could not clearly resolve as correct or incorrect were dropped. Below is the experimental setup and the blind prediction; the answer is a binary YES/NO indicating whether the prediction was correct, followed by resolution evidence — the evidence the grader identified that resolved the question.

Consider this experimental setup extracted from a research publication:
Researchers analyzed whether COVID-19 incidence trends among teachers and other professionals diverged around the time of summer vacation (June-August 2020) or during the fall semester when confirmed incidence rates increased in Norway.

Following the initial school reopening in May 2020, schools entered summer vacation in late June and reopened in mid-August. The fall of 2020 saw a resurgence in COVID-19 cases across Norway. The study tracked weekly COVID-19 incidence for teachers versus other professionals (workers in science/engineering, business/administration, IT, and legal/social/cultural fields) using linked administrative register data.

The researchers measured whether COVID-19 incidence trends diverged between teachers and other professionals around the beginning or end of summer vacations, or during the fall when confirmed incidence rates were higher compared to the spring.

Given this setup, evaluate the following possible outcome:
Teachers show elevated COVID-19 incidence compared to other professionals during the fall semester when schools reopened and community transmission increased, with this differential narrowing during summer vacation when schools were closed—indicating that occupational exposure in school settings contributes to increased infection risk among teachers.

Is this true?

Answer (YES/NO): NO